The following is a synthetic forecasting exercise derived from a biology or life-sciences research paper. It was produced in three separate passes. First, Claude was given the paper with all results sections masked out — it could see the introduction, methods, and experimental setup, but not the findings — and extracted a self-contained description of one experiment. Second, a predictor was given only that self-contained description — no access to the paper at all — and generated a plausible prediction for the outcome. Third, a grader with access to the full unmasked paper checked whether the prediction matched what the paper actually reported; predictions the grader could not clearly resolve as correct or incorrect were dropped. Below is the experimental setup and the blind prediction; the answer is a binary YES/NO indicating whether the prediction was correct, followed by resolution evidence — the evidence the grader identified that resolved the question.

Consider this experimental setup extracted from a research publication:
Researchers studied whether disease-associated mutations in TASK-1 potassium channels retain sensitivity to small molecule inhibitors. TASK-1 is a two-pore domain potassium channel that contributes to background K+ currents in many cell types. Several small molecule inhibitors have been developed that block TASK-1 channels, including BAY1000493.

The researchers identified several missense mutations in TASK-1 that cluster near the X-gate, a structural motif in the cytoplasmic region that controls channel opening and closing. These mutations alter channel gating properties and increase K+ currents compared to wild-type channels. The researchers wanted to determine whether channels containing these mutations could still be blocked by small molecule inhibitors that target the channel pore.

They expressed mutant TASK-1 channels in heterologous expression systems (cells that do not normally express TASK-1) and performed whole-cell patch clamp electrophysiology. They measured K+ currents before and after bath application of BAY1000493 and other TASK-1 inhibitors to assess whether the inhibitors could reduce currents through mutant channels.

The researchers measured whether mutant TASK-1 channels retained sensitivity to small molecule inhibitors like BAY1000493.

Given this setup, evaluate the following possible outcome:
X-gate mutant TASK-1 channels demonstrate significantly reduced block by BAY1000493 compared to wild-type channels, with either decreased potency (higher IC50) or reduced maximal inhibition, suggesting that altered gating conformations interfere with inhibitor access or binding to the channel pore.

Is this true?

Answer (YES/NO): NO